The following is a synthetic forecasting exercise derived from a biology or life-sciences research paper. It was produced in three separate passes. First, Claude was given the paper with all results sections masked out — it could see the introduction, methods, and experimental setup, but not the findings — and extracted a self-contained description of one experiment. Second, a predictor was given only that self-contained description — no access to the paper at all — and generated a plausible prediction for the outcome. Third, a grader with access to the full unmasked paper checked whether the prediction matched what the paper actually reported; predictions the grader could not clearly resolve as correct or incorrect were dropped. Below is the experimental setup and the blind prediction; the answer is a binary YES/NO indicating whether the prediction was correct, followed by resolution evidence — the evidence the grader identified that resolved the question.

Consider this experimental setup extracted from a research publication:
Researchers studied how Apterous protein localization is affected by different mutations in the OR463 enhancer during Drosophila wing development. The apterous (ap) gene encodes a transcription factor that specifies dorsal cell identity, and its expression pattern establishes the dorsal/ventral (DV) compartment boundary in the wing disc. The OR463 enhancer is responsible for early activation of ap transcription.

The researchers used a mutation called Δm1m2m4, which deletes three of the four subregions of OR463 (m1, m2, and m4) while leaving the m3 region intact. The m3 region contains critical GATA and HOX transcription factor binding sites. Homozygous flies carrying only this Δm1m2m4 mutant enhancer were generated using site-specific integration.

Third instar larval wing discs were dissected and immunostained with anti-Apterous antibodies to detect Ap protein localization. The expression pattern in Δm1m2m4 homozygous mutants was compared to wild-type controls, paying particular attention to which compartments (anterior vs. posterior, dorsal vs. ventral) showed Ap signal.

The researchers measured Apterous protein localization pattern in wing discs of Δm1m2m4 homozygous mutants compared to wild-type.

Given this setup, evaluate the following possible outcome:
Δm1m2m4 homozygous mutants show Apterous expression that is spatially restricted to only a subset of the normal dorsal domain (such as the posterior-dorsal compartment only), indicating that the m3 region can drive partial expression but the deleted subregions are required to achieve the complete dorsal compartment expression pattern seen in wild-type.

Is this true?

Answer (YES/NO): NO